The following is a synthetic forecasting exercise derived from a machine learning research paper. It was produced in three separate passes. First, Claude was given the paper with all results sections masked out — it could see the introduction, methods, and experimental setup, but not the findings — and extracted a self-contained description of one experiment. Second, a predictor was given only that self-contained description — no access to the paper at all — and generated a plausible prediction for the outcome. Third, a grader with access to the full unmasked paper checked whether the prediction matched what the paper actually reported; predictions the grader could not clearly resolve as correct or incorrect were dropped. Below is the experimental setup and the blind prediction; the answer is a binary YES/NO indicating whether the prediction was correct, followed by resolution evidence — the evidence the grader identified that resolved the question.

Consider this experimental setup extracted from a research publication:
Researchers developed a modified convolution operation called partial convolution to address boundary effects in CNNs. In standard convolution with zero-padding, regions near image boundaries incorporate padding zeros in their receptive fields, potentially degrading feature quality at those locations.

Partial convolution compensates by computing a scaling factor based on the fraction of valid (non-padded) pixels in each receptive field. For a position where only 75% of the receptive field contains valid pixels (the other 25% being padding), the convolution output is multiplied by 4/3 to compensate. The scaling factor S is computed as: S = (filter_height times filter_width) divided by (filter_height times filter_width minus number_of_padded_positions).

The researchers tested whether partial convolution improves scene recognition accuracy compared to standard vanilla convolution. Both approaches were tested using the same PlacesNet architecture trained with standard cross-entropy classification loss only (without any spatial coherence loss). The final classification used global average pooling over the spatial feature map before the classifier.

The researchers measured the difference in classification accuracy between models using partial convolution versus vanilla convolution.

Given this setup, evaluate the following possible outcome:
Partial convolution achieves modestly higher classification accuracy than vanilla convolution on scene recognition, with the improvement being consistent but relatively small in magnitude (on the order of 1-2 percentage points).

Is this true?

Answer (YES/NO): NO